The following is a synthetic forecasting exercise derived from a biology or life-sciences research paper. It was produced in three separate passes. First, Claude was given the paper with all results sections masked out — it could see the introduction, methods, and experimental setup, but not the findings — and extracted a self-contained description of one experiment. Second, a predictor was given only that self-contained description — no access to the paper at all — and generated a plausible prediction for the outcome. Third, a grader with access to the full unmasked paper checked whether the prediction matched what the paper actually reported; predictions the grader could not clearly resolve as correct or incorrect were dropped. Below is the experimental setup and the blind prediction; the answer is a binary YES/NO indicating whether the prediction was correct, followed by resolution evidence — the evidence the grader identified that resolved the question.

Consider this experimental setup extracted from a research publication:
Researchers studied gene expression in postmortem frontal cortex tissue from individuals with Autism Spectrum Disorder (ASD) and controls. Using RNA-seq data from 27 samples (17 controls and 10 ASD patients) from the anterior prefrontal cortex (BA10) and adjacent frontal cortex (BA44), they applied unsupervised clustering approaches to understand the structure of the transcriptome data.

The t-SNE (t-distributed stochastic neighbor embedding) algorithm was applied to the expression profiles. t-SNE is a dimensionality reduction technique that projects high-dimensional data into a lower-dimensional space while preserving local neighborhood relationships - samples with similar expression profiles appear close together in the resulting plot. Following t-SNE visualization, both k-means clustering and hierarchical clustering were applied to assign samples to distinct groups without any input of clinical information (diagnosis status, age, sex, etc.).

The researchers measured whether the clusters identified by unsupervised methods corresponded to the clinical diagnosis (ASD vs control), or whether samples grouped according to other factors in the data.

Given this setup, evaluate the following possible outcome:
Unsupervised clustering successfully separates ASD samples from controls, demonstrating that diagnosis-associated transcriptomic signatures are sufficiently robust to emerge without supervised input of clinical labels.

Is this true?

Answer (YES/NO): NO